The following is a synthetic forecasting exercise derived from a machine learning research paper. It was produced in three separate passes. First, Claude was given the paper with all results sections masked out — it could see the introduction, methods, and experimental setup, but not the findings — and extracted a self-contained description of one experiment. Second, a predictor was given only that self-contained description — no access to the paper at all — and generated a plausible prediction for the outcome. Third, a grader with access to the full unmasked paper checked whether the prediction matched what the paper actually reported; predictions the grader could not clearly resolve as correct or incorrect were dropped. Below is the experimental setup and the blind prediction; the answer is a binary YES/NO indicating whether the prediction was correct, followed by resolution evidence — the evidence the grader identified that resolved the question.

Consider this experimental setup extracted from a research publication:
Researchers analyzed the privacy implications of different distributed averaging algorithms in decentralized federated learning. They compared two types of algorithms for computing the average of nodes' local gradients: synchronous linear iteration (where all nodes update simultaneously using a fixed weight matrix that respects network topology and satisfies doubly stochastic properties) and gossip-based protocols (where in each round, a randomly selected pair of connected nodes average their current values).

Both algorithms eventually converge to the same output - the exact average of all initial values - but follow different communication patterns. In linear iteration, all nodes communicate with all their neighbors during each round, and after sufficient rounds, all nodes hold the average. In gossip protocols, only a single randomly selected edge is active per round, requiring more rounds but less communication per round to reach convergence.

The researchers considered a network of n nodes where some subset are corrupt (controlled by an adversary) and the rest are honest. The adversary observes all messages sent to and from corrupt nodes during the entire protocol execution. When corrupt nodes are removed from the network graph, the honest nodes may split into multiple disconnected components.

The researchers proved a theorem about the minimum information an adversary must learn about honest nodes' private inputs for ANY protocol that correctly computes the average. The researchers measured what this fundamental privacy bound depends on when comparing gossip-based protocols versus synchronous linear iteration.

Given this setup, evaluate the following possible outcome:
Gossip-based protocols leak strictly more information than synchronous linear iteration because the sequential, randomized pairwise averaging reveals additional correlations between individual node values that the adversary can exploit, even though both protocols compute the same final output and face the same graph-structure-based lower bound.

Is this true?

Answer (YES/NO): NO